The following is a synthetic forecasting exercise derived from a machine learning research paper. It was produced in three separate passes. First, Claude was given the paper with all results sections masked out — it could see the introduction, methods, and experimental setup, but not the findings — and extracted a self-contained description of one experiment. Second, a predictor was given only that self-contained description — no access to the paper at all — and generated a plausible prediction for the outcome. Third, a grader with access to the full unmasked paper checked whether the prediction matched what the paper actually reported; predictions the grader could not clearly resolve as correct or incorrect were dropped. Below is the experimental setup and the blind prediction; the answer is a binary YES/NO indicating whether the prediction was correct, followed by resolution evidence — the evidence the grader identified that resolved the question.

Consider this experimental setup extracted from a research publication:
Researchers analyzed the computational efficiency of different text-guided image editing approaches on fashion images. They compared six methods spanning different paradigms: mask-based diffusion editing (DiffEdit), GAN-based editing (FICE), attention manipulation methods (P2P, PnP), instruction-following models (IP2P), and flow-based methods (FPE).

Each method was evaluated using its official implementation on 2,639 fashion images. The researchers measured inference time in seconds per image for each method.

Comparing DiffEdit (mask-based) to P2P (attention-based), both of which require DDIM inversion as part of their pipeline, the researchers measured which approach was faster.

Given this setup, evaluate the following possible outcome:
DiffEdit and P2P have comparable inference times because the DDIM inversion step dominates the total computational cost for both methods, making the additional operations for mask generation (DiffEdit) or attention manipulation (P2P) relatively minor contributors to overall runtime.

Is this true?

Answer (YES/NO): NO